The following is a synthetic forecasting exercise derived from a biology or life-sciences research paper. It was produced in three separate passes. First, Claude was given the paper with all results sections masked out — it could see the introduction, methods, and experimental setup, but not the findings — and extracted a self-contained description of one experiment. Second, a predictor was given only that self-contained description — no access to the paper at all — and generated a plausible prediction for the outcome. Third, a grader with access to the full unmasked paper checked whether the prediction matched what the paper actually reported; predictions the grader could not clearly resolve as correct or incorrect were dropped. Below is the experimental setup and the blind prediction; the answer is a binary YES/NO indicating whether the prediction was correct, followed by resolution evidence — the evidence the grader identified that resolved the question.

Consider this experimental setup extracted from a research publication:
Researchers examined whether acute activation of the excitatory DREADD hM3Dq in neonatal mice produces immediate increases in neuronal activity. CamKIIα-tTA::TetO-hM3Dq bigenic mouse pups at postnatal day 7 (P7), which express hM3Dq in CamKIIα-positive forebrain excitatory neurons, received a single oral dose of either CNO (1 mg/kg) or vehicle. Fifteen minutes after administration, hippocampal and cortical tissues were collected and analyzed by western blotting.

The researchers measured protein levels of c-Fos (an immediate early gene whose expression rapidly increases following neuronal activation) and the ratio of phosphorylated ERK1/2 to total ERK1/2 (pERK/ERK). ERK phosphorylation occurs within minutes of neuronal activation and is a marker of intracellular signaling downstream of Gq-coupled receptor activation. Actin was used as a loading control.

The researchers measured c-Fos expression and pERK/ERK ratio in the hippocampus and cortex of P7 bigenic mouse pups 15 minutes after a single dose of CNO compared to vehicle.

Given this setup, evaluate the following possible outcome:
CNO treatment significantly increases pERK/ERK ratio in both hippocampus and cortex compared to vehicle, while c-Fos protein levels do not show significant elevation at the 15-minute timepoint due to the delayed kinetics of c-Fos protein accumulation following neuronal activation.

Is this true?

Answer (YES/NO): NO